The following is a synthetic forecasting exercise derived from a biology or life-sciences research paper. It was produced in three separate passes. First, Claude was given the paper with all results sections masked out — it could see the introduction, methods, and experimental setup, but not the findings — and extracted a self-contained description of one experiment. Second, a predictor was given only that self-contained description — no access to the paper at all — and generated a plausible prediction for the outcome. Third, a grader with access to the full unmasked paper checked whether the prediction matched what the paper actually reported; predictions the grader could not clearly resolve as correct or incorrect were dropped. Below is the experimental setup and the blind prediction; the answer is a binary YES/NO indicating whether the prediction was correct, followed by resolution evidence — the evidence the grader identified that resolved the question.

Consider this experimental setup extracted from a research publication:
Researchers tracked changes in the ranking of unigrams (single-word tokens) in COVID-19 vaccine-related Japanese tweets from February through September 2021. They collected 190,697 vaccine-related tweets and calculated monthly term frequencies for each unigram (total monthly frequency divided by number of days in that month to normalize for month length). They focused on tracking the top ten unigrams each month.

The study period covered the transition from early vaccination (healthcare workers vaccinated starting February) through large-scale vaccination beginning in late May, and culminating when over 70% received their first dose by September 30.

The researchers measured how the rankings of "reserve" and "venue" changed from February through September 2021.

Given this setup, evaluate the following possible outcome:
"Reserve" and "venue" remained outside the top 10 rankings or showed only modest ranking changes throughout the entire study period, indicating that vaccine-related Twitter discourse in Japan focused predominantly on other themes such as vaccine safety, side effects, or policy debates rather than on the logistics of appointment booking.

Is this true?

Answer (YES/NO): NO